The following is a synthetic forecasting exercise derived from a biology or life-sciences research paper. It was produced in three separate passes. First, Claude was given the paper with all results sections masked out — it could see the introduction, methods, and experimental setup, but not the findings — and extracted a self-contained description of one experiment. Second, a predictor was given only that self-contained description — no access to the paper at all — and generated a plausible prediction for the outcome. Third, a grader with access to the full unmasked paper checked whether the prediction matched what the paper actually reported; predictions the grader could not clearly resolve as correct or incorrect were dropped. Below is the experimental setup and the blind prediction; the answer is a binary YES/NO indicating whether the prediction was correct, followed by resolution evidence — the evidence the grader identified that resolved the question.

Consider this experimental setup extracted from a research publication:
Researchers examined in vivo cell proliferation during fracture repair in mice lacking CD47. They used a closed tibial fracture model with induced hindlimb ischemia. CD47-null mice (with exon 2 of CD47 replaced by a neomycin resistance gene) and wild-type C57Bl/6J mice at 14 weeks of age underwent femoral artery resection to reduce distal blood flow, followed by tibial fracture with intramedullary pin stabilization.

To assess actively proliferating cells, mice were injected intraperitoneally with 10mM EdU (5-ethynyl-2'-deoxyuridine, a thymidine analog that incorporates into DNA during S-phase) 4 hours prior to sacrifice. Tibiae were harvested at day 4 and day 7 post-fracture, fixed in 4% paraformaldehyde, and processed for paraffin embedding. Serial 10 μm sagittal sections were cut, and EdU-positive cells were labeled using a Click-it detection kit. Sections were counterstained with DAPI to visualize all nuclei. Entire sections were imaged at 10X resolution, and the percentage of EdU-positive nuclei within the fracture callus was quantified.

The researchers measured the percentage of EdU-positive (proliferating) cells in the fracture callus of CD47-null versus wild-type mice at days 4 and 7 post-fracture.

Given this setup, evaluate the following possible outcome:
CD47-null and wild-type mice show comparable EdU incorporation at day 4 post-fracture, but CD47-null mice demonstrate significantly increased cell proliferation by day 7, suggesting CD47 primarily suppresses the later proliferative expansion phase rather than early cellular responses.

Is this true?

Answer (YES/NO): NO